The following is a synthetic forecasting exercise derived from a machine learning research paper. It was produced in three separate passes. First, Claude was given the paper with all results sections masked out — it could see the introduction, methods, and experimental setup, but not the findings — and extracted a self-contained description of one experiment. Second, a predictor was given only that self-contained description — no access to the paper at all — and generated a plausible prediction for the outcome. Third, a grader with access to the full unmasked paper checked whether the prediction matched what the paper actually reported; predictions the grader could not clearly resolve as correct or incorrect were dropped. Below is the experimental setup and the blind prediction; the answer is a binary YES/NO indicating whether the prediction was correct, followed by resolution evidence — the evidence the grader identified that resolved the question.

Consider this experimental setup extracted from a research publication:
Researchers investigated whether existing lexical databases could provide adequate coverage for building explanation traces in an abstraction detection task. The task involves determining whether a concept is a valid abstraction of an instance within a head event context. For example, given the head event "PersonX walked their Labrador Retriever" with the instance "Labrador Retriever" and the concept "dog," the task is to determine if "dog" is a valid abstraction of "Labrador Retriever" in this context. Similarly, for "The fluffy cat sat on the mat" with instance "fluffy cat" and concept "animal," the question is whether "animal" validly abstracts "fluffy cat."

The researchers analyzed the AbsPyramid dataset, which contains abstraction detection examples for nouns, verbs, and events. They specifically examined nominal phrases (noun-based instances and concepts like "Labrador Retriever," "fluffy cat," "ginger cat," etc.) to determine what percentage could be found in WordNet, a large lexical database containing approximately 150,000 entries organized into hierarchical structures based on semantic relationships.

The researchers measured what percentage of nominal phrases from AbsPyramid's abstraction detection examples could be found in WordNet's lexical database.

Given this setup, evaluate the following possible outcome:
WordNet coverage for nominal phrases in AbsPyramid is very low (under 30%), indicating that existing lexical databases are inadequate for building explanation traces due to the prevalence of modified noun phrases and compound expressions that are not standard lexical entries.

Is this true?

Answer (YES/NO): YES